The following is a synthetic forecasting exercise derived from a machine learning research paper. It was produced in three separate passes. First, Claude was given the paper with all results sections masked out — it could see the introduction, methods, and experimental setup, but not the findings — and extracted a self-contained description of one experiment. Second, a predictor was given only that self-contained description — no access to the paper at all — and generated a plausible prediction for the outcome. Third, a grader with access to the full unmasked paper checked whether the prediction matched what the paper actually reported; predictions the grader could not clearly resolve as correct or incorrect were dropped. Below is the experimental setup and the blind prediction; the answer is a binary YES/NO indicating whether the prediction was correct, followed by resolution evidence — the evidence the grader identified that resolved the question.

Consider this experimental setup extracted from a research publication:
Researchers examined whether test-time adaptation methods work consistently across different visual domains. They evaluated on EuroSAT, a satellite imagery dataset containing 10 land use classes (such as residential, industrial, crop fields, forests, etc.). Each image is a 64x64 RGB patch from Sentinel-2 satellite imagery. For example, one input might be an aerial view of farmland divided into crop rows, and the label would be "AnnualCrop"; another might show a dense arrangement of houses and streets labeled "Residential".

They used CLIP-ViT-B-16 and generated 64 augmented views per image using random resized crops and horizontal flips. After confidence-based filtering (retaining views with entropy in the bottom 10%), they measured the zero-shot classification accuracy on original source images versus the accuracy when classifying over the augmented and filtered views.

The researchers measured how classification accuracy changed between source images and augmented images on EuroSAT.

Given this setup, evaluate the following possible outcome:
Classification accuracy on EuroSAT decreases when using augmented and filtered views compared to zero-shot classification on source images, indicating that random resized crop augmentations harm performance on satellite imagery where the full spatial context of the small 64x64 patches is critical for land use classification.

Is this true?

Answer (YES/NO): YES